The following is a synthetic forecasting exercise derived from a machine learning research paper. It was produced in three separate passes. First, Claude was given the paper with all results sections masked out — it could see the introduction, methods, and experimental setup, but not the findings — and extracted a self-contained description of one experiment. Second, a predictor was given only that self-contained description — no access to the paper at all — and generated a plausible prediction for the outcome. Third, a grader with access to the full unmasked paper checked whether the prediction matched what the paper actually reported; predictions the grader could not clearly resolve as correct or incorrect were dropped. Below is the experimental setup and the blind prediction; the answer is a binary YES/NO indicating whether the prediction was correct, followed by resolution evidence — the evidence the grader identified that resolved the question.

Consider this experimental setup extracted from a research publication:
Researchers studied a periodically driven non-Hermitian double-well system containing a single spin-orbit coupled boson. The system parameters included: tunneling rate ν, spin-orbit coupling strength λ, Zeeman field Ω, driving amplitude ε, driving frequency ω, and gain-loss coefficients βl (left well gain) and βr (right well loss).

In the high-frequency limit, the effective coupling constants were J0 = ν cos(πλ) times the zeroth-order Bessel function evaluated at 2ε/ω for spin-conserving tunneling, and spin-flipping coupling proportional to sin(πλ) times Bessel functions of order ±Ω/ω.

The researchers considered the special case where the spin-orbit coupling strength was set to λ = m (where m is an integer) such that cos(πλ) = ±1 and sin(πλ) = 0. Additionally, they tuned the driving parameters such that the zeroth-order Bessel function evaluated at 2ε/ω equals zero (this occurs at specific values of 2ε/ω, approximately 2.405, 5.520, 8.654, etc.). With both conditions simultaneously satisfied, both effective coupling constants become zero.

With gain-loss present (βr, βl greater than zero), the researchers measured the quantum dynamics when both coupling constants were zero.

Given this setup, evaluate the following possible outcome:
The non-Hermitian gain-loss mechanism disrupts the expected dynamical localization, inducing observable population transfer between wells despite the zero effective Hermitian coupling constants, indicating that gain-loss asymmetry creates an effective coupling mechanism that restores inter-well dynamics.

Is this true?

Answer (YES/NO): NO